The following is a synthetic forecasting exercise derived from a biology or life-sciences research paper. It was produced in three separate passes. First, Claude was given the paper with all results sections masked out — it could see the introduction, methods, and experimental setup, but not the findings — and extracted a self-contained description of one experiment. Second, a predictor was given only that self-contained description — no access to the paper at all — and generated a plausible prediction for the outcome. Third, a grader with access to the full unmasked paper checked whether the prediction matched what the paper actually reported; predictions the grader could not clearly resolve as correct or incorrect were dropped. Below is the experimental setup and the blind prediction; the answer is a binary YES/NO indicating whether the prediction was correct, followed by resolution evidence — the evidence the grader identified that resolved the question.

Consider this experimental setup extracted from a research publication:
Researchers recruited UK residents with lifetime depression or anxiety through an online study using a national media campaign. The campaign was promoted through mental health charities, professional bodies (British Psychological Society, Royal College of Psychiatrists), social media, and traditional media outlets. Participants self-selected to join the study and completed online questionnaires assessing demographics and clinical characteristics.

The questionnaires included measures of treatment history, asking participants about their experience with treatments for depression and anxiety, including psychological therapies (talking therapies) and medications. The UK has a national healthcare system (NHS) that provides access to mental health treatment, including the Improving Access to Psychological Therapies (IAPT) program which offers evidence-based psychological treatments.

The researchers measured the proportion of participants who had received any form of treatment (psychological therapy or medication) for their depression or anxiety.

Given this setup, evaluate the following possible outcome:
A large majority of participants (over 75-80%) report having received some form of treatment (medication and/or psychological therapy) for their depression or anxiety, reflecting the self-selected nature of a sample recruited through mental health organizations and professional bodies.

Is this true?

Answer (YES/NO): YES